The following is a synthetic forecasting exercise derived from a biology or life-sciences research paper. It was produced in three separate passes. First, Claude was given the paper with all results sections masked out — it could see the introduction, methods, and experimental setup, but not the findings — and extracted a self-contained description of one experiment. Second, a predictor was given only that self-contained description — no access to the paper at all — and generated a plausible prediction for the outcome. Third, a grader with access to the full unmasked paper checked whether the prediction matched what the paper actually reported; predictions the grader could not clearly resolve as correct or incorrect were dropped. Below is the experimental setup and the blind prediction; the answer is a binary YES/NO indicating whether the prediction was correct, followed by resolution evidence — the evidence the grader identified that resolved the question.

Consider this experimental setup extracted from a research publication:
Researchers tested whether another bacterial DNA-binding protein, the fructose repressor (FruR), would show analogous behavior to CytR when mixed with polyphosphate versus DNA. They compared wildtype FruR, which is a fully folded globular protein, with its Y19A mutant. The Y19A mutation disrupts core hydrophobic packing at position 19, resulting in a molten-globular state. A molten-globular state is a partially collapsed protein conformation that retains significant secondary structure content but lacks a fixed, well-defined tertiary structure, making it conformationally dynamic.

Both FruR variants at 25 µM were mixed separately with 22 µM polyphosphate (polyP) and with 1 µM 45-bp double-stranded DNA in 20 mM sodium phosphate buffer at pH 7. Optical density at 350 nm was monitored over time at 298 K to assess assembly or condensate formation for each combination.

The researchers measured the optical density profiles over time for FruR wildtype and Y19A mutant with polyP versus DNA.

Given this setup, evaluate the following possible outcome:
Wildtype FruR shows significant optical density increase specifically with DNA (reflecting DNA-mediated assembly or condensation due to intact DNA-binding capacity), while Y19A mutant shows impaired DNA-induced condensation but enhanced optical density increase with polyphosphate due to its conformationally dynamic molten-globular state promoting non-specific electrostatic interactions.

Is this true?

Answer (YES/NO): NO